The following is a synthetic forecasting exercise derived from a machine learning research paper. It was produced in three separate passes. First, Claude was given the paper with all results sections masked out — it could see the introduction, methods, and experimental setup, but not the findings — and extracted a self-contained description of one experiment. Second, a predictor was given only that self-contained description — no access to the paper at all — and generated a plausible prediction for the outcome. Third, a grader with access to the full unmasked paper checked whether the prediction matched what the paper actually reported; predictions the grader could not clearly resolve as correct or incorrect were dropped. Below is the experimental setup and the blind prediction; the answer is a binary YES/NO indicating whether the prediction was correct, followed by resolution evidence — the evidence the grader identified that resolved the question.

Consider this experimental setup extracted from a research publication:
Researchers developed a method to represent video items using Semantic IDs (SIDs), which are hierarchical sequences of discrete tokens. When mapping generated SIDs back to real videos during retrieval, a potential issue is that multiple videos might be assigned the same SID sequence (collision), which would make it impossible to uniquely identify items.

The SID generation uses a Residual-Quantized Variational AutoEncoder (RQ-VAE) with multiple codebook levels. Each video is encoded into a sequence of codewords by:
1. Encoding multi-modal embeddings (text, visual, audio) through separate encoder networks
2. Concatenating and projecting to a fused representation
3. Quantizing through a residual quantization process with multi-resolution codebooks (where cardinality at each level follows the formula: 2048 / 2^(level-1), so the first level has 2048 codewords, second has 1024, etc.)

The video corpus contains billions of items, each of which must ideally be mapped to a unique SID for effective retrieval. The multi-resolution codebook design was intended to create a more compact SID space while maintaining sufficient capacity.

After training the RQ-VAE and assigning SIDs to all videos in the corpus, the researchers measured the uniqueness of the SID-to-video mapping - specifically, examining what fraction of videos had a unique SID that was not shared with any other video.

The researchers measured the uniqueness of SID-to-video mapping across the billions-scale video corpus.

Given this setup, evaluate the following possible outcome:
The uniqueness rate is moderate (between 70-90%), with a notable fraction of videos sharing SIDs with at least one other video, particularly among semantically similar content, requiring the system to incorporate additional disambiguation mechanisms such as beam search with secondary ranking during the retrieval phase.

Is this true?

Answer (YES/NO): NO